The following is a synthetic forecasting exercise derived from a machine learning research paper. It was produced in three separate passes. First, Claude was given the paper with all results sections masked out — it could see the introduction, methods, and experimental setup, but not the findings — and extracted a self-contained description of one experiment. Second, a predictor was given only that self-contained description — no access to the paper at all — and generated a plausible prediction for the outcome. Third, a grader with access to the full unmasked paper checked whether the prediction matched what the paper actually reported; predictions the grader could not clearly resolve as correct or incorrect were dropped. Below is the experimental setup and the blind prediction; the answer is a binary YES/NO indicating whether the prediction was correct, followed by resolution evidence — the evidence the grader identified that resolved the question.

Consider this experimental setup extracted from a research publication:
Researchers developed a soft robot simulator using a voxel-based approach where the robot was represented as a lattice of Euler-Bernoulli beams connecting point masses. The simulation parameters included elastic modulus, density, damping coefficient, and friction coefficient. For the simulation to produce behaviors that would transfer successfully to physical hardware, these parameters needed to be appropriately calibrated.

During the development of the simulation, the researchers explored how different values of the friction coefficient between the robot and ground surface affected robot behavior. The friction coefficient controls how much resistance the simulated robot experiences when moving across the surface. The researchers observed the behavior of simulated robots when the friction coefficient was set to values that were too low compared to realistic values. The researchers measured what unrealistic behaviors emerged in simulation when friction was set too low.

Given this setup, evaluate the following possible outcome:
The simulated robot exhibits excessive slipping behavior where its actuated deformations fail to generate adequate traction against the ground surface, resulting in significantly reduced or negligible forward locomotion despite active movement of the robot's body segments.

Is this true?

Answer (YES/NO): NO